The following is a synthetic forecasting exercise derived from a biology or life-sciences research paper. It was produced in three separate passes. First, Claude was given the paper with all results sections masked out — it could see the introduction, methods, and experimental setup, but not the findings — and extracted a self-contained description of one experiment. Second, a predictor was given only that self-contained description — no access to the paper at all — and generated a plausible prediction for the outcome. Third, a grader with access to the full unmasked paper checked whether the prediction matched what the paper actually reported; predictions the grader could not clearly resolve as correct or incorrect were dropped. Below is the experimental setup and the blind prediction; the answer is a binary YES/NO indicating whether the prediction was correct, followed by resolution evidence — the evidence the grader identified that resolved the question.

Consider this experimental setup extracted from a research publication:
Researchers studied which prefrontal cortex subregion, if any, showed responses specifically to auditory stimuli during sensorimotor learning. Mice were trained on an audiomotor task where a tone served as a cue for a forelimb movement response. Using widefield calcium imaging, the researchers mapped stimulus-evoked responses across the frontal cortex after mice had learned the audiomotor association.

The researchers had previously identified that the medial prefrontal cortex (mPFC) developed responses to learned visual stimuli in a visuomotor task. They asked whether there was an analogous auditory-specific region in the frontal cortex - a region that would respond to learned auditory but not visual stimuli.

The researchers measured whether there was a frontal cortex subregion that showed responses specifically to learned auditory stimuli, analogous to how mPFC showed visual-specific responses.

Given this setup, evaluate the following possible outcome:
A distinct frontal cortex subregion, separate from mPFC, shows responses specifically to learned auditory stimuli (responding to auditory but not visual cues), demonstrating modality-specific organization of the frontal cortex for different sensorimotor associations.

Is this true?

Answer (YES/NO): NO